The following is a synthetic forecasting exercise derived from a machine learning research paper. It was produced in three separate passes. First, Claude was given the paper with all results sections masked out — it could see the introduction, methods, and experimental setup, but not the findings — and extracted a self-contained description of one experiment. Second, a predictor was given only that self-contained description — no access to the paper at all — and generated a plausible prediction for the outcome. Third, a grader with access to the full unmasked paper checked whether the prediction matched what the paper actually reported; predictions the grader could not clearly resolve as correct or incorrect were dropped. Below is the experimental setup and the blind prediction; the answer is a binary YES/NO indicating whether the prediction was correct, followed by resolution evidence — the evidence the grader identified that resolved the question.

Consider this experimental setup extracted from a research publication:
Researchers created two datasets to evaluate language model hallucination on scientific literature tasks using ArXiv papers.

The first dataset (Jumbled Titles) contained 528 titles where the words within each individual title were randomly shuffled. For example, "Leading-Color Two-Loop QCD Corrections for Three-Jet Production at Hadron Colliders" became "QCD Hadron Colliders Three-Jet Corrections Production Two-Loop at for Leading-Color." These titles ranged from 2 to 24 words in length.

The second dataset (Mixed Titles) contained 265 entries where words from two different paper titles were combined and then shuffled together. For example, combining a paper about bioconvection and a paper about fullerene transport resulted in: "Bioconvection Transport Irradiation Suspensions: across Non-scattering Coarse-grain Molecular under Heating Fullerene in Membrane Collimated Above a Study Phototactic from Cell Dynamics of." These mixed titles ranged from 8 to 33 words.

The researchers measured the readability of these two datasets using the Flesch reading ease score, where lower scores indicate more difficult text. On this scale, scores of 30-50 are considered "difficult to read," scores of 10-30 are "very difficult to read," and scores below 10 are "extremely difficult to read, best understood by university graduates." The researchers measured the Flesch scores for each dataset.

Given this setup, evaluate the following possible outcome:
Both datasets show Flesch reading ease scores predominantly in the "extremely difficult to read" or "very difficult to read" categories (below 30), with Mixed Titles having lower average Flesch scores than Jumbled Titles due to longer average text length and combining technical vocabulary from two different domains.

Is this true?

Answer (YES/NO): YES